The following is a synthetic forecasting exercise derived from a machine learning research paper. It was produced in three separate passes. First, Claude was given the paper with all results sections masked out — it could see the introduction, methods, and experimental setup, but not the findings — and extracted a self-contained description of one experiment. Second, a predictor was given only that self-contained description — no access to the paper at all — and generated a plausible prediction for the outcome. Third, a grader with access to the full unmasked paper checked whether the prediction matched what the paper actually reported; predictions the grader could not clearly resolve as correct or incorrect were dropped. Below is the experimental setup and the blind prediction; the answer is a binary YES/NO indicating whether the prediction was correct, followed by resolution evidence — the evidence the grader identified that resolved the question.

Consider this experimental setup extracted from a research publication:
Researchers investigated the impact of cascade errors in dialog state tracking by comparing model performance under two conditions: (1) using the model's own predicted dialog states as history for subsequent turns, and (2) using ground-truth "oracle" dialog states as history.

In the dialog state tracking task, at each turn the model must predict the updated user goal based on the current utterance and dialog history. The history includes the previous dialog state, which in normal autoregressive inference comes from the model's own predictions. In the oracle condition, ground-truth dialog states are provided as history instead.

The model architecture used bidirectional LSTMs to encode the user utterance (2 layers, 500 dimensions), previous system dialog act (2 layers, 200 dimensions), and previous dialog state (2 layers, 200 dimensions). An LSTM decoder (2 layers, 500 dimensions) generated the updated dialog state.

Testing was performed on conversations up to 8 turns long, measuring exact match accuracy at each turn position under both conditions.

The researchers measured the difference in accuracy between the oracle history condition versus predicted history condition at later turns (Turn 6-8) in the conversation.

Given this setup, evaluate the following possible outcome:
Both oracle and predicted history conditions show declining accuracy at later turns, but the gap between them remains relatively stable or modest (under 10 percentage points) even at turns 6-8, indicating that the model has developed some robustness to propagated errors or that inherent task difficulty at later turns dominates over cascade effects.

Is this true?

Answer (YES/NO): NO